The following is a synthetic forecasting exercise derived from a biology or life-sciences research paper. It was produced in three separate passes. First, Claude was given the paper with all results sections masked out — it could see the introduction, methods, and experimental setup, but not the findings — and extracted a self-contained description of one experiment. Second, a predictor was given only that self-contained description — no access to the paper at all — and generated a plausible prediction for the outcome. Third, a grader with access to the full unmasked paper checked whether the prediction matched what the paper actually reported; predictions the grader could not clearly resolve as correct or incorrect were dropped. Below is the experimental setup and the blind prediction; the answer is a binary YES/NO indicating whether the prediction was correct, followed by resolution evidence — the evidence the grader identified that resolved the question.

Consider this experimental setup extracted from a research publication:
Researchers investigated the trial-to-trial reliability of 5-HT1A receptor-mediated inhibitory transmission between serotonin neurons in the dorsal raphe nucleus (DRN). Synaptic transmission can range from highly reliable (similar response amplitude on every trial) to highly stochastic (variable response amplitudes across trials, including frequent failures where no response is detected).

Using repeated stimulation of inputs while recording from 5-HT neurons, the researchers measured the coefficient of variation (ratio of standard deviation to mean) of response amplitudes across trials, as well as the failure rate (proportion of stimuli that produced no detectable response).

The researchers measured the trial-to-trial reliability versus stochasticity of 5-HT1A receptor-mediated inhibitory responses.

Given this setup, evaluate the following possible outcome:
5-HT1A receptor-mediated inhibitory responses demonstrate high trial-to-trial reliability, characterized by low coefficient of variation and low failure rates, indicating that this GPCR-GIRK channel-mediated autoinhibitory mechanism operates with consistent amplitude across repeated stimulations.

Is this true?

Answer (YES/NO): NO